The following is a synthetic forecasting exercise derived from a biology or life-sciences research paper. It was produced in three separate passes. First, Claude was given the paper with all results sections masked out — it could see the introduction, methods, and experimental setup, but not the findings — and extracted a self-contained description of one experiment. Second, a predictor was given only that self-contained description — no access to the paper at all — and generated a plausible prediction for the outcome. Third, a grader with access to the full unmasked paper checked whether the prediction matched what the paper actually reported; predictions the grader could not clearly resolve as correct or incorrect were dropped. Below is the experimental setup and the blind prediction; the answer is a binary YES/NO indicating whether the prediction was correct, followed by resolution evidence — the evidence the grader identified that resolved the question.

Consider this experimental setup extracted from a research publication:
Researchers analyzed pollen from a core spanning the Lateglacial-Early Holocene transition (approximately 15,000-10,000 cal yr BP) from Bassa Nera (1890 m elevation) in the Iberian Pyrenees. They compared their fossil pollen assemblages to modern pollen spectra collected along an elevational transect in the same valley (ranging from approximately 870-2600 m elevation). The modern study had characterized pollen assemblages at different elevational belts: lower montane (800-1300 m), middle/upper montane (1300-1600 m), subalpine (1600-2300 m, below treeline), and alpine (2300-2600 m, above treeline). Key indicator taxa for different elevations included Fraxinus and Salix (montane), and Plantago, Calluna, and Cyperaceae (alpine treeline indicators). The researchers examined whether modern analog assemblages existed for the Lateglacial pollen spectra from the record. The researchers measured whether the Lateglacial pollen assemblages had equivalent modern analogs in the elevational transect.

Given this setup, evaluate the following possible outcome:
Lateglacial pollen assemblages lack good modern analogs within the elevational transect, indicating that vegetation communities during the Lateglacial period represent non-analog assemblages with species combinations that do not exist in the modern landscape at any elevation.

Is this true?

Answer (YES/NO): YES